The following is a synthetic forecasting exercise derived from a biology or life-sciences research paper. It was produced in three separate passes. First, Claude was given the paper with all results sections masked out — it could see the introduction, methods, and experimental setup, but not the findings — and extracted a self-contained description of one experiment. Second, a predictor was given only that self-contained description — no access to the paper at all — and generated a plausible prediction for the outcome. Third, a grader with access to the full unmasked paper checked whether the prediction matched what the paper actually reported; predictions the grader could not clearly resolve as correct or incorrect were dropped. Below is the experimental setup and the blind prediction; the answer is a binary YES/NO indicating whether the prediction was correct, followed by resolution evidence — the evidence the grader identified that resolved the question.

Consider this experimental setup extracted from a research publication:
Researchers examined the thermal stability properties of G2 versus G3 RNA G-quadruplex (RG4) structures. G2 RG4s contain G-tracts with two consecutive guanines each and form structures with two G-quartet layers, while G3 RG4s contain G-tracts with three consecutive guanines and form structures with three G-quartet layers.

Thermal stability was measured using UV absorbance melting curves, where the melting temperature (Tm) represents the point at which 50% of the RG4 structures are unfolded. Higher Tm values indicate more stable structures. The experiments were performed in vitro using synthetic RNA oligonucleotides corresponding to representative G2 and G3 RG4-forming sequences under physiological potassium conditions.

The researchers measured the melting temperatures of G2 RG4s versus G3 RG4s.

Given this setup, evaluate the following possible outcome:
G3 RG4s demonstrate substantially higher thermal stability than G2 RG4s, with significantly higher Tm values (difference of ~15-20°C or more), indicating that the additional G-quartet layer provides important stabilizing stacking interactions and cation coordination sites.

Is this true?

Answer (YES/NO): YES